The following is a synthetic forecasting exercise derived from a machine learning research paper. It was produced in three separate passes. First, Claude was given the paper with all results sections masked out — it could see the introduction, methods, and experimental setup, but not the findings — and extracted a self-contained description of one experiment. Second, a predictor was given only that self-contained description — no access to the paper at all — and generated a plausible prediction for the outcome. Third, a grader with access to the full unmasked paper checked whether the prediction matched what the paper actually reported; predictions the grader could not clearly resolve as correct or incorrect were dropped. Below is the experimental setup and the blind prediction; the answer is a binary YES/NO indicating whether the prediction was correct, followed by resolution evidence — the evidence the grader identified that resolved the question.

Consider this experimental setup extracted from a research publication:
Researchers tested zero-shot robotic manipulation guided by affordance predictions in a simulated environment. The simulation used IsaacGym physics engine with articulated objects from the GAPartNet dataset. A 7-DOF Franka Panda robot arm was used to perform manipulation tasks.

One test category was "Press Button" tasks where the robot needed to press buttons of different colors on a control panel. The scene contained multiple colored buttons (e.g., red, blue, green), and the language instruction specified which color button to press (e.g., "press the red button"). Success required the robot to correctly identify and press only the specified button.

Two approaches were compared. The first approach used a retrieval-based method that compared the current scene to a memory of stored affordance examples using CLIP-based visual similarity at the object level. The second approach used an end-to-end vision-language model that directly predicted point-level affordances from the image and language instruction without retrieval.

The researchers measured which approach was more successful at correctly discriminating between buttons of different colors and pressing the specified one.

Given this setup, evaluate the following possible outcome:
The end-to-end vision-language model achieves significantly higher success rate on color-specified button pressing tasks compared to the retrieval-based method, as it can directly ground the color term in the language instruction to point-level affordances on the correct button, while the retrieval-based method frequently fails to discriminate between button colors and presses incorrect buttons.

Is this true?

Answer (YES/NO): YES